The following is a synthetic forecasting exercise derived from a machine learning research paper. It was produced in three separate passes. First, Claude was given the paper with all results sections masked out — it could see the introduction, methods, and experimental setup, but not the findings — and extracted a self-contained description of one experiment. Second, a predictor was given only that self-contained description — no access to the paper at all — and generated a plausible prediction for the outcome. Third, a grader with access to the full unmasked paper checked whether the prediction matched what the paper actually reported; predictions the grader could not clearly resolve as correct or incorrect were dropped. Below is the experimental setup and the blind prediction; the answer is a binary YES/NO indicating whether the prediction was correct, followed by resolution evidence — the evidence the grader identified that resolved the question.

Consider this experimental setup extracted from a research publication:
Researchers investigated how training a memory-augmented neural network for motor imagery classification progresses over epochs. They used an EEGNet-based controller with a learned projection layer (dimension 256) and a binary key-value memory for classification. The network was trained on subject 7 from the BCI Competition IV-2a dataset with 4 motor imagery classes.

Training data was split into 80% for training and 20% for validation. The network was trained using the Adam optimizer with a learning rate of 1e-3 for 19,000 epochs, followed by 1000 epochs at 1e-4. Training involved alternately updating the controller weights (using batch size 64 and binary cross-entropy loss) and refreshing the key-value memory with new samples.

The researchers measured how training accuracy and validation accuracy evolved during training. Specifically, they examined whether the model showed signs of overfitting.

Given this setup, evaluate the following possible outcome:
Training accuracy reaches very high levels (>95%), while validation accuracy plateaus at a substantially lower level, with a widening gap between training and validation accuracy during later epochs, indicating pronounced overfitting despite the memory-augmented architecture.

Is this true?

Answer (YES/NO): NO